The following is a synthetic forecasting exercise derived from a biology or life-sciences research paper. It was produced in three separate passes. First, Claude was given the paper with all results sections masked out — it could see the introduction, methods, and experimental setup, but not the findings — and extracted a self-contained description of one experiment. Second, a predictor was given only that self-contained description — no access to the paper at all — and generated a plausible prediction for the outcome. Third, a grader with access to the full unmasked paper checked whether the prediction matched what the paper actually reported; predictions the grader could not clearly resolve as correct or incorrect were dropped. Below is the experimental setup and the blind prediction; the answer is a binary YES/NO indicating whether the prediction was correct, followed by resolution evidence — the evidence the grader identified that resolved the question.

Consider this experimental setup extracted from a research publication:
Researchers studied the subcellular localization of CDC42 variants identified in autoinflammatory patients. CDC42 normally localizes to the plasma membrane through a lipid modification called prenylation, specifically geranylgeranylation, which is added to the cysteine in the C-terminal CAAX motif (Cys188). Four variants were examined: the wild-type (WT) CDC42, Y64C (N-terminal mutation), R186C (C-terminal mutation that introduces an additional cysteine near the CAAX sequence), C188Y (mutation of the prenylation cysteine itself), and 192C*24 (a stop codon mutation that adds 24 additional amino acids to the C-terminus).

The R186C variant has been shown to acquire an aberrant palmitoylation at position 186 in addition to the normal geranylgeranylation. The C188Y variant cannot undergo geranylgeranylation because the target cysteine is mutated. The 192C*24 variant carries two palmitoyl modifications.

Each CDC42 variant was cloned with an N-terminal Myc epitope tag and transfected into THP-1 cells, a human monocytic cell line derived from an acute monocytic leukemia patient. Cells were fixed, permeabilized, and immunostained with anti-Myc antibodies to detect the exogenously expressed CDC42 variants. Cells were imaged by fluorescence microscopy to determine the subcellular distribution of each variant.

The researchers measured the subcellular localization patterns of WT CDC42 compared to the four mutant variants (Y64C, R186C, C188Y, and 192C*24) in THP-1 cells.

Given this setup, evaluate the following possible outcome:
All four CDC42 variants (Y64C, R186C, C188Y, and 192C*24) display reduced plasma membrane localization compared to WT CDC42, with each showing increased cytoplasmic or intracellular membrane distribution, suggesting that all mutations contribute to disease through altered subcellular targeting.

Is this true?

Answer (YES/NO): NO